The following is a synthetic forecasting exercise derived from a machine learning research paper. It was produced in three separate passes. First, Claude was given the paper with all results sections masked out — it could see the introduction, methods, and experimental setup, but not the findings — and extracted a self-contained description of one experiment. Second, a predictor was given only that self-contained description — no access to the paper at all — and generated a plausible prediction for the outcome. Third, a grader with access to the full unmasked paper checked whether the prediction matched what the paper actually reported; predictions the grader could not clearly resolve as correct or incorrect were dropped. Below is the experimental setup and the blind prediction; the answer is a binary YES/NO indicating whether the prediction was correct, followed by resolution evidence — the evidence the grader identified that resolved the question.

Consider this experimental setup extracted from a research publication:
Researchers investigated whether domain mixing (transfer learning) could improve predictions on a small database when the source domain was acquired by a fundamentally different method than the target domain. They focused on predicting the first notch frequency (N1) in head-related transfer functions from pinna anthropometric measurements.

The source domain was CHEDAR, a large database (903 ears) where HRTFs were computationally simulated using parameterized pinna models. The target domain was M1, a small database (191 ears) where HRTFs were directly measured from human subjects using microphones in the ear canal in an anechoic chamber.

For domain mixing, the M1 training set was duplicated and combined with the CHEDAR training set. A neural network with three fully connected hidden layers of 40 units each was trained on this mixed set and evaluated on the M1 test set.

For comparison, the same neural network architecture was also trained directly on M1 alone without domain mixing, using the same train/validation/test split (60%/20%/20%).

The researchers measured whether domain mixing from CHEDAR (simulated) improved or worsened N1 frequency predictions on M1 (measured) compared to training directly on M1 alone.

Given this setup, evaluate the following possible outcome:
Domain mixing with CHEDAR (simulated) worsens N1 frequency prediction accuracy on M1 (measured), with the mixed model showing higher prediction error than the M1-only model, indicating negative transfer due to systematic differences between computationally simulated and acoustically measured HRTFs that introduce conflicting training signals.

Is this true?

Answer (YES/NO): YES